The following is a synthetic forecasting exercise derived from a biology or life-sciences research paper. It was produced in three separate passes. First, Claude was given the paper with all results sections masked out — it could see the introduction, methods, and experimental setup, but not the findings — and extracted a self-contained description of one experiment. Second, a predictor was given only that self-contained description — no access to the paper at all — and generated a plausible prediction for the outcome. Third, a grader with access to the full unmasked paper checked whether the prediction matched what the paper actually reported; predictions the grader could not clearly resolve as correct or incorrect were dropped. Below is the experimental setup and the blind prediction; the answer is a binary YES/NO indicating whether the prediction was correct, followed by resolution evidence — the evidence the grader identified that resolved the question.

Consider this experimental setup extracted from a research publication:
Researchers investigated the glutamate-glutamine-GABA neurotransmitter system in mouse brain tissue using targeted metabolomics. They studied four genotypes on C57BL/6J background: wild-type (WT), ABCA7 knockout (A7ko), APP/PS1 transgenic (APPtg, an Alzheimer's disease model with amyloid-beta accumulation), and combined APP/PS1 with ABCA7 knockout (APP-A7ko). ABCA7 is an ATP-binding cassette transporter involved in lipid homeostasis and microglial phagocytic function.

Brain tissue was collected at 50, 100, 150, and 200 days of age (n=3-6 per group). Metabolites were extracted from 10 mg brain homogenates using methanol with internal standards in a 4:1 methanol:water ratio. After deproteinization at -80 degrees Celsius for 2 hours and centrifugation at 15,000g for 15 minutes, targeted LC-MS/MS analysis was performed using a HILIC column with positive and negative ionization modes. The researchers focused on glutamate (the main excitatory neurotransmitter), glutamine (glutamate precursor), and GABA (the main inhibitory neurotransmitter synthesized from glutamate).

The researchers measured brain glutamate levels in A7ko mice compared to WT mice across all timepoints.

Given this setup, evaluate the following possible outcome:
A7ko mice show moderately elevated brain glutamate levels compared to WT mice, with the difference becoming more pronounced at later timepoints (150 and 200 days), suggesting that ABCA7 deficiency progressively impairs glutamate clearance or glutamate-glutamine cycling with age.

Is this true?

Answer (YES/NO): NO